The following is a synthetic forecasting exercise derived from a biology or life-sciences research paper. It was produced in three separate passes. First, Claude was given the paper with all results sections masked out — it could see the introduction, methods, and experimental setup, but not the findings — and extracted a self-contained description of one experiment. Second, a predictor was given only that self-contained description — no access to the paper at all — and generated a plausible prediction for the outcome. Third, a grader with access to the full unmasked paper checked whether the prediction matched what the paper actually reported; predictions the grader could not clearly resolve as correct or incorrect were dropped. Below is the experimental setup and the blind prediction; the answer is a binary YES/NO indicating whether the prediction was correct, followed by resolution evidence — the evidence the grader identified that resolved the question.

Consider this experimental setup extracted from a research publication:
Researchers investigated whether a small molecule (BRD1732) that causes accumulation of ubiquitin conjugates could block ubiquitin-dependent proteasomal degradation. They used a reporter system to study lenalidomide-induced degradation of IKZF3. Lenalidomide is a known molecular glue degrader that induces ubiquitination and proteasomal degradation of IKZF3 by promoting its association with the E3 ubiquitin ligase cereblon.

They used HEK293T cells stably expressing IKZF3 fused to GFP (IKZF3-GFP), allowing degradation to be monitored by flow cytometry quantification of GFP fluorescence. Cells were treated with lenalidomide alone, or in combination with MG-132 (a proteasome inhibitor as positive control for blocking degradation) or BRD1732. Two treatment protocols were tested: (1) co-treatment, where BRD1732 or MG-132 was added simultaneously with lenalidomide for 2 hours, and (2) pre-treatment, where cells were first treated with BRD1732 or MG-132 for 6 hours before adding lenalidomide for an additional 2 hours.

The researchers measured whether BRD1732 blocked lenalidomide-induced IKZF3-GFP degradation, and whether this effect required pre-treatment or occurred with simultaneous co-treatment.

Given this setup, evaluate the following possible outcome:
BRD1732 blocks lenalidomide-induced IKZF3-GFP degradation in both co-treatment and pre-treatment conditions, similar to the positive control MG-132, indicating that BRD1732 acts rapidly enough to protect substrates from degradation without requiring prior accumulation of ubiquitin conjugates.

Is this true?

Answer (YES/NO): NO